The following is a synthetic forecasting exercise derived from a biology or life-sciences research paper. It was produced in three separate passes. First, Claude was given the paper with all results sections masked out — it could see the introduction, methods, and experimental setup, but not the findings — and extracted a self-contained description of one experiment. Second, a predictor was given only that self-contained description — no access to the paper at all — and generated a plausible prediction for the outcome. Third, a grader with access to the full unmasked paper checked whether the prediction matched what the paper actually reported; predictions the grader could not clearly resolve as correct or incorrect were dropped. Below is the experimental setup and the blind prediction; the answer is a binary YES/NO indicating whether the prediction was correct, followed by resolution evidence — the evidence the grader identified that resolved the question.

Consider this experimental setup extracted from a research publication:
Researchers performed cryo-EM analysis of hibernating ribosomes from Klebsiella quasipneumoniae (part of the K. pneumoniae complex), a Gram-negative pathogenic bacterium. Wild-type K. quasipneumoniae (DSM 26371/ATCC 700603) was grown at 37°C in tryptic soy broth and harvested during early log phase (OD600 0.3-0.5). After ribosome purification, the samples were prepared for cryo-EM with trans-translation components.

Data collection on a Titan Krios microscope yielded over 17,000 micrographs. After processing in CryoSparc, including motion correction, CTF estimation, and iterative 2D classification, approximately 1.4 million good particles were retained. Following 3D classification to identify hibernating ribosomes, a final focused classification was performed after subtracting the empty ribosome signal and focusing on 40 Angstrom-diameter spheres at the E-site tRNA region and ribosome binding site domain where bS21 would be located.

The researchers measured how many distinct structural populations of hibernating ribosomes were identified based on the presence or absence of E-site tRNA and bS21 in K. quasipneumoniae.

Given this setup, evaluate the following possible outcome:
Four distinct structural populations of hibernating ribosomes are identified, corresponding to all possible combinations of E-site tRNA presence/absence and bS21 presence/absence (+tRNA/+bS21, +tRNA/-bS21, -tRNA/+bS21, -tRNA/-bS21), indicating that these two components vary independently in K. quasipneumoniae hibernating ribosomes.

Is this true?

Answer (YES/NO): YES